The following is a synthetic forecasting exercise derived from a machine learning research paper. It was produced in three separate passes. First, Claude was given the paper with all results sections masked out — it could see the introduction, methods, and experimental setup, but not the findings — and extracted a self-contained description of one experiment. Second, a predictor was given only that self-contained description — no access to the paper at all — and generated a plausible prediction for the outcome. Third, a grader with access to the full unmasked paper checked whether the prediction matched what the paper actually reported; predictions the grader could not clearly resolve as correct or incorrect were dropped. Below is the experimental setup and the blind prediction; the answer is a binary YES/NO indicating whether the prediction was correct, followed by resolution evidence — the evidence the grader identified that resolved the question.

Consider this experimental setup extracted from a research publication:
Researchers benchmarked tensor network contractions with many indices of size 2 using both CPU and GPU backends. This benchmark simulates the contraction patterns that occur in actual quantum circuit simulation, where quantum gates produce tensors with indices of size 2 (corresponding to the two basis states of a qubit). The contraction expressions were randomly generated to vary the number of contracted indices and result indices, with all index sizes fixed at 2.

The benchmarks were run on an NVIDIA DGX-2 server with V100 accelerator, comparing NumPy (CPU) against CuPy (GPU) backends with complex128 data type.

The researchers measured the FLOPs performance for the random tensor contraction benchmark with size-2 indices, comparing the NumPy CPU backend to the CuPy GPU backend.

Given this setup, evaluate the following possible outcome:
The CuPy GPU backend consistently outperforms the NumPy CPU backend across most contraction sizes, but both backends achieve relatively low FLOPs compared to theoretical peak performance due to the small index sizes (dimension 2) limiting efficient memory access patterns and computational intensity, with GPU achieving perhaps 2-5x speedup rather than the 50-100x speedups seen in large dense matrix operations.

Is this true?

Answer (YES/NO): NO